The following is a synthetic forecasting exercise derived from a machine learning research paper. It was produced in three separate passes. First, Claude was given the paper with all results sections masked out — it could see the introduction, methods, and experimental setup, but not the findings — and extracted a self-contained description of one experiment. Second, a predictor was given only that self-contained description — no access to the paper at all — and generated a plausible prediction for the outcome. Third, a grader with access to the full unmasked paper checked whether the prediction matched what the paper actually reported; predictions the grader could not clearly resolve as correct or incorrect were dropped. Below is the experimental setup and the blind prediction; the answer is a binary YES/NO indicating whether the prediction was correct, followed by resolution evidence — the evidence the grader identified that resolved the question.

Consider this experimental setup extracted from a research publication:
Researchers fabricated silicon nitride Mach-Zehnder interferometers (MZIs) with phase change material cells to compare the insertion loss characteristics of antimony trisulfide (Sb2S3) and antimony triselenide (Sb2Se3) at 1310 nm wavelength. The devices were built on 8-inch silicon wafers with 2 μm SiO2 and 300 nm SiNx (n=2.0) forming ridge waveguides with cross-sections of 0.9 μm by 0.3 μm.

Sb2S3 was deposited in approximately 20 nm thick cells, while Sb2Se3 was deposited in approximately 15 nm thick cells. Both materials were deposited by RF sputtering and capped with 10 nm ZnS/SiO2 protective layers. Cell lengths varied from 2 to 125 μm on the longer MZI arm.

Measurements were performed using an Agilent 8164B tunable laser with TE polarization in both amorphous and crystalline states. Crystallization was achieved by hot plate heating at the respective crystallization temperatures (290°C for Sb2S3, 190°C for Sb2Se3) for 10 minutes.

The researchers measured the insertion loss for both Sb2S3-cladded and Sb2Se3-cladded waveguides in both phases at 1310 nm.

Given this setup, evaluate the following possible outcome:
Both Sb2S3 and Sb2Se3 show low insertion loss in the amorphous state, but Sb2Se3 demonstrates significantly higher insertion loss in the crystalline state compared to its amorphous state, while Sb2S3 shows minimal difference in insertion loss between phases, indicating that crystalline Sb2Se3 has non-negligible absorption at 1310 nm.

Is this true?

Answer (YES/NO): NO